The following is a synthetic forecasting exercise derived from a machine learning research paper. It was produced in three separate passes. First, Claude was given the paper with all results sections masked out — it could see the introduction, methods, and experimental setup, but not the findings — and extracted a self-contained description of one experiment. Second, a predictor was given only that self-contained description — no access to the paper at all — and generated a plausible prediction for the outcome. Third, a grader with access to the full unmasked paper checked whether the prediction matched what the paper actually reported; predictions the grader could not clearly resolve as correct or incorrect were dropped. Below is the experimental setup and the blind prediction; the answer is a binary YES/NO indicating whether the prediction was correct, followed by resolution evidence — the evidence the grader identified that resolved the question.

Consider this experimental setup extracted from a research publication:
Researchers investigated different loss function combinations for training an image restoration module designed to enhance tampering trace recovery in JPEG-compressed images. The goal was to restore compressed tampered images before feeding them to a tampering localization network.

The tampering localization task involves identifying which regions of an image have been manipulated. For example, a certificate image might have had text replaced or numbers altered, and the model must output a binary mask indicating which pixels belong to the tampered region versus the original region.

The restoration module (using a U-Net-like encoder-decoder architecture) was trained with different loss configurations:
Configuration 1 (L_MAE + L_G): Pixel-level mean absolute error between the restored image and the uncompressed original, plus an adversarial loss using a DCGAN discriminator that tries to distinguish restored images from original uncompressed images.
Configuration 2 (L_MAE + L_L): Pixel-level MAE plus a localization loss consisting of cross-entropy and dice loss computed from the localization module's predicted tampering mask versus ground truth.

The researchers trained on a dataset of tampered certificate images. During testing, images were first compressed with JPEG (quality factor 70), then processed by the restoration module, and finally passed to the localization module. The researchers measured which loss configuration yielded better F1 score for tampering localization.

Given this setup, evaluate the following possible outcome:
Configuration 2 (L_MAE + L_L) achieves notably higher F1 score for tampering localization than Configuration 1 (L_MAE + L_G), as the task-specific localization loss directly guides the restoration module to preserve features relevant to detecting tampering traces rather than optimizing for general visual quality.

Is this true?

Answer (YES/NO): YES